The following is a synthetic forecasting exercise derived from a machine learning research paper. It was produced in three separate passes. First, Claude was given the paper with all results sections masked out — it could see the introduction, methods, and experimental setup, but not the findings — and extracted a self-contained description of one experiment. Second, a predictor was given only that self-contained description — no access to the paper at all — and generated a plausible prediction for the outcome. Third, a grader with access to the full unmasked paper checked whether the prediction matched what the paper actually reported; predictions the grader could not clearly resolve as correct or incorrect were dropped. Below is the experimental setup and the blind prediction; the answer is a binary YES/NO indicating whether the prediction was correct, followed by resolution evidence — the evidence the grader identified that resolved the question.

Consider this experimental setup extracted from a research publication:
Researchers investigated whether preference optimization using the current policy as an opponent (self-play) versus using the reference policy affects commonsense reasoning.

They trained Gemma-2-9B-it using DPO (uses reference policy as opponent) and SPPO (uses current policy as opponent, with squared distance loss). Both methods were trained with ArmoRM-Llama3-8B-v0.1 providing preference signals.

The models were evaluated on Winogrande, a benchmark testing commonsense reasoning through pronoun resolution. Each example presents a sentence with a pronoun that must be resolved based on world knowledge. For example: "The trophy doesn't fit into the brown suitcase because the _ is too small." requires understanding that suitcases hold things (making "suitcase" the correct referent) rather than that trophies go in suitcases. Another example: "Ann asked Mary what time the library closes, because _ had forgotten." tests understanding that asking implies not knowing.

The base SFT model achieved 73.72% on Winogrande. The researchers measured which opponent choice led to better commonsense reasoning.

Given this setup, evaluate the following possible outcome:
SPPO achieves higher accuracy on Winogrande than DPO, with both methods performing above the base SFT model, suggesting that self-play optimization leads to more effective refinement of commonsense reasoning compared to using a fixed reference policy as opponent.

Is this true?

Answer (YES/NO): NO